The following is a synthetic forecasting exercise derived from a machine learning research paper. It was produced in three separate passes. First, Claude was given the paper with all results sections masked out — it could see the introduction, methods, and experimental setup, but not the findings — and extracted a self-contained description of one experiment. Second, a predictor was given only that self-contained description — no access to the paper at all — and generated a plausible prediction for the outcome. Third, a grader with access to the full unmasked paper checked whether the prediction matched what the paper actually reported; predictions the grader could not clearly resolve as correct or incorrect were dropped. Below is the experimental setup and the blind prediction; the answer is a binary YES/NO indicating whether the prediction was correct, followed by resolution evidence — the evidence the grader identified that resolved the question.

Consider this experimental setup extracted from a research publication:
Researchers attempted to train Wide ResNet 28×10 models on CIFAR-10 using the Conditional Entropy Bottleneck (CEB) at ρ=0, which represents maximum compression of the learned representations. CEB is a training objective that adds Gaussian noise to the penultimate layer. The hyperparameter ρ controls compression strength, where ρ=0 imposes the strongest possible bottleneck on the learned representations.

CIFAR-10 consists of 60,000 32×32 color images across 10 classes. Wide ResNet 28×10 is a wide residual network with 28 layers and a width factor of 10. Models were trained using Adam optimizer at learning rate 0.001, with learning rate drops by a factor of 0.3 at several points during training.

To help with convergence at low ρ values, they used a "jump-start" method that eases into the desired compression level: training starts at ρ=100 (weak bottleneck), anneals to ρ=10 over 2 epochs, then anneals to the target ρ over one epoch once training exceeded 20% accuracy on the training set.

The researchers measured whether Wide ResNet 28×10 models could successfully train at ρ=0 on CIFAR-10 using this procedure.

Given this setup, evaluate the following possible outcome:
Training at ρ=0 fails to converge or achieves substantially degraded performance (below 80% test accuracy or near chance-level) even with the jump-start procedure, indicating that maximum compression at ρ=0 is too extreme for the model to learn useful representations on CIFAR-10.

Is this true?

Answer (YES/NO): YES